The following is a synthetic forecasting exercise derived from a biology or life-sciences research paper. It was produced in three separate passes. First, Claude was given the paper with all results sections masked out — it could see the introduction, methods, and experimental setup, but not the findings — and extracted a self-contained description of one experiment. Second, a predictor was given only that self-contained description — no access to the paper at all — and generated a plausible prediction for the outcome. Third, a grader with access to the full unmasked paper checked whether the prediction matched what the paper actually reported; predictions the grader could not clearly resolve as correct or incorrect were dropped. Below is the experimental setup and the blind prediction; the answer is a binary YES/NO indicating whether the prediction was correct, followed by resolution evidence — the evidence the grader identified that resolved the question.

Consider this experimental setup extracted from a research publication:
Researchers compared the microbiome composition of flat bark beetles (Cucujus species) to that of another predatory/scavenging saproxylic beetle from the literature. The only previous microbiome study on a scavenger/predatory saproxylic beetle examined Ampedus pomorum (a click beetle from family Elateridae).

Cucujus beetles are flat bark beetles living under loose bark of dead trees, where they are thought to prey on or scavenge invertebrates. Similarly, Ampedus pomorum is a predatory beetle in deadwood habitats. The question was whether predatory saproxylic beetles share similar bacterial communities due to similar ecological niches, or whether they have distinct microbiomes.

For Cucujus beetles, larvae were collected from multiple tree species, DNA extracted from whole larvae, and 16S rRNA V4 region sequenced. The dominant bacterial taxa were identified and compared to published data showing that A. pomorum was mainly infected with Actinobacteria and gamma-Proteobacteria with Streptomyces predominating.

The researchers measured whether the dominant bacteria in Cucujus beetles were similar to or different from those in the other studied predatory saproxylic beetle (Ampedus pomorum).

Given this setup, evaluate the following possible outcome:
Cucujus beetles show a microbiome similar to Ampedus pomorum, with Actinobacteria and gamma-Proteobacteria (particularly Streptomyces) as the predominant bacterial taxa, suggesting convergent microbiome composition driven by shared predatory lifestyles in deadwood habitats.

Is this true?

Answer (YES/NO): NO